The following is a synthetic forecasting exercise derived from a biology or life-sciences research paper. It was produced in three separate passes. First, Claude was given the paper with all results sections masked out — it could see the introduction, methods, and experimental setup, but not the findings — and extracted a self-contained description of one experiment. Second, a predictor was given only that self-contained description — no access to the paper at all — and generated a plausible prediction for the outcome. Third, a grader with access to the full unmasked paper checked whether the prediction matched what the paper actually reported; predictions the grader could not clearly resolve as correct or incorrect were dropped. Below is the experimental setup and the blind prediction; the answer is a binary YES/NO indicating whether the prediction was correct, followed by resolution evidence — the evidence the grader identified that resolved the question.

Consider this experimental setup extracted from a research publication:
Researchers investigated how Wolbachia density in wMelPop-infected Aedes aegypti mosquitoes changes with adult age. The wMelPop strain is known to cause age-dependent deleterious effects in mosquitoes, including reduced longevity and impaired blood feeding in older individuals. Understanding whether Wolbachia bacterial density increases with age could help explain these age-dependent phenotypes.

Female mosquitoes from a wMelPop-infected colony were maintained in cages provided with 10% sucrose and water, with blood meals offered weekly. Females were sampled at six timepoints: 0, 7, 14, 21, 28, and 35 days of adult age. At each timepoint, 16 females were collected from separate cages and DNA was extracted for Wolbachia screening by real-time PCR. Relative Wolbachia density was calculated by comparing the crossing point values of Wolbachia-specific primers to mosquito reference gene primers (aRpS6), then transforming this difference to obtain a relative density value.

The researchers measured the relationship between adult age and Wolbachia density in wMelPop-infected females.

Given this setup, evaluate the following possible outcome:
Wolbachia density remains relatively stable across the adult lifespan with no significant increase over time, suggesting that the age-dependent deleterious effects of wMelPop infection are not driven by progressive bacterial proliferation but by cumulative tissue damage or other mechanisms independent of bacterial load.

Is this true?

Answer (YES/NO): NO